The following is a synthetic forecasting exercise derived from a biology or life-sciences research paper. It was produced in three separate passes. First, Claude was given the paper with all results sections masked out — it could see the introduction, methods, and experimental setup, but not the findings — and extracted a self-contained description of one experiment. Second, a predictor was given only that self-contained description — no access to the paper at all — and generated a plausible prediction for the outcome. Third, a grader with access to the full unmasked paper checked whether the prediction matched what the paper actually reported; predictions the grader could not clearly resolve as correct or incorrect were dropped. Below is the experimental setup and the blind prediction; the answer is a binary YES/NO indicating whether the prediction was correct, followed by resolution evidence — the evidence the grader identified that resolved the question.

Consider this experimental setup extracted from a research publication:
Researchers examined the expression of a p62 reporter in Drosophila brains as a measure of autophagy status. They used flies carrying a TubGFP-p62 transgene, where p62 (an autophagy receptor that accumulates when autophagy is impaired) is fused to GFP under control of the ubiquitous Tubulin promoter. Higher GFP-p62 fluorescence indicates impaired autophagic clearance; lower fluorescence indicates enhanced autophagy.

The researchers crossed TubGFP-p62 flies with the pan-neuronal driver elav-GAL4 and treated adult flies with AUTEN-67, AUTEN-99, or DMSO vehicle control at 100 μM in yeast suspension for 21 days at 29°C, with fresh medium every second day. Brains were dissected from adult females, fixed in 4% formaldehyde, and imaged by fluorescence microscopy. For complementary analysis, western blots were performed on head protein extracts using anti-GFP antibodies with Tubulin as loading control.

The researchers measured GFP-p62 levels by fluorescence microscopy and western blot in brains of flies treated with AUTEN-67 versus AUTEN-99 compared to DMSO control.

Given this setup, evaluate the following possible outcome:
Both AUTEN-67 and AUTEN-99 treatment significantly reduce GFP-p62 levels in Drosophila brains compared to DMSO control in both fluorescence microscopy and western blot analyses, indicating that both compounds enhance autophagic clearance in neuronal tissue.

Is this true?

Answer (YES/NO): NO